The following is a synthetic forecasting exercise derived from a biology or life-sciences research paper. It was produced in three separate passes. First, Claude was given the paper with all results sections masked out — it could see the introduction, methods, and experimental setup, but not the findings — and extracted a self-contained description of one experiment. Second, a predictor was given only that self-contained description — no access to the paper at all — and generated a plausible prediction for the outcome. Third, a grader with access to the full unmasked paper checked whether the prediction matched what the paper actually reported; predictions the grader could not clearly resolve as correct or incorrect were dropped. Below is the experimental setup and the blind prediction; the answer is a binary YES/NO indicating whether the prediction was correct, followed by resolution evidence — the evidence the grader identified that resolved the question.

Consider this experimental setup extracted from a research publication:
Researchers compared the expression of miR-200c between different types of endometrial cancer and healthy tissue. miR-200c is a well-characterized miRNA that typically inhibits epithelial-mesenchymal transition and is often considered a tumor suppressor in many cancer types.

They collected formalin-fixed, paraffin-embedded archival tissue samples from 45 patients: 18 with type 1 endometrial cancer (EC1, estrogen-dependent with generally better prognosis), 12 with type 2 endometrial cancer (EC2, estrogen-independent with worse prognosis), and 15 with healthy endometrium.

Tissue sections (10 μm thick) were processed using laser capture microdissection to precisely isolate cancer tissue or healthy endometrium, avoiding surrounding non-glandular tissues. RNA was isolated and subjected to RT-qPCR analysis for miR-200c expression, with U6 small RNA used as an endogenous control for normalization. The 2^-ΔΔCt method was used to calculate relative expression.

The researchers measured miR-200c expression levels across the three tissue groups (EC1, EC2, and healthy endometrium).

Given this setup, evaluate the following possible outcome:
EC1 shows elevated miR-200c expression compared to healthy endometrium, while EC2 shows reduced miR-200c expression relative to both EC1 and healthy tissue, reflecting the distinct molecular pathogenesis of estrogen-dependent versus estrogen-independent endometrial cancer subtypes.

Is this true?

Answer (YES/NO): NO